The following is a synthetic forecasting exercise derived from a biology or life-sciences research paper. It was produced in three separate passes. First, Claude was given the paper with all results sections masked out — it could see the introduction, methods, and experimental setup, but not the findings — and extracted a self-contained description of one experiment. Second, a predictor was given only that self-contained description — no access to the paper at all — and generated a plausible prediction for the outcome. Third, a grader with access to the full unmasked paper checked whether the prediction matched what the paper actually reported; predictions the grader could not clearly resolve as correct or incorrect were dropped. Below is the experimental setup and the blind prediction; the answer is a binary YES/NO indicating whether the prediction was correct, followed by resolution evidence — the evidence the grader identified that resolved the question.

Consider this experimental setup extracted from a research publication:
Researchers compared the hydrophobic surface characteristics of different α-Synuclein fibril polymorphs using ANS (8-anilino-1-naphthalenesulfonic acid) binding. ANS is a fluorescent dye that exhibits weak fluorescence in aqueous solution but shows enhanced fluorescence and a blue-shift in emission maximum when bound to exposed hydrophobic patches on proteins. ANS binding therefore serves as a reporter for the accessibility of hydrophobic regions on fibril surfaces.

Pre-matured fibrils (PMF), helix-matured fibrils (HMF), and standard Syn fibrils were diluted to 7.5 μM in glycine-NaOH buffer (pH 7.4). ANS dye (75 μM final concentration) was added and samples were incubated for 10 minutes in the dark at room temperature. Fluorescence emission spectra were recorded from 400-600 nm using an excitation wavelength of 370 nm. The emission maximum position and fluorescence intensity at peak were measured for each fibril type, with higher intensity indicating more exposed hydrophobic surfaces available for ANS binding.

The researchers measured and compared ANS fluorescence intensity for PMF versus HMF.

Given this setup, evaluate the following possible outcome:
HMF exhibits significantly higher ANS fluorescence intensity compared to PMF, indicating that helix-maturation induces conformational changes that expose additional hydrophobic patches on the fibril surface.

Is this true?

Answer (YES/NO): YES